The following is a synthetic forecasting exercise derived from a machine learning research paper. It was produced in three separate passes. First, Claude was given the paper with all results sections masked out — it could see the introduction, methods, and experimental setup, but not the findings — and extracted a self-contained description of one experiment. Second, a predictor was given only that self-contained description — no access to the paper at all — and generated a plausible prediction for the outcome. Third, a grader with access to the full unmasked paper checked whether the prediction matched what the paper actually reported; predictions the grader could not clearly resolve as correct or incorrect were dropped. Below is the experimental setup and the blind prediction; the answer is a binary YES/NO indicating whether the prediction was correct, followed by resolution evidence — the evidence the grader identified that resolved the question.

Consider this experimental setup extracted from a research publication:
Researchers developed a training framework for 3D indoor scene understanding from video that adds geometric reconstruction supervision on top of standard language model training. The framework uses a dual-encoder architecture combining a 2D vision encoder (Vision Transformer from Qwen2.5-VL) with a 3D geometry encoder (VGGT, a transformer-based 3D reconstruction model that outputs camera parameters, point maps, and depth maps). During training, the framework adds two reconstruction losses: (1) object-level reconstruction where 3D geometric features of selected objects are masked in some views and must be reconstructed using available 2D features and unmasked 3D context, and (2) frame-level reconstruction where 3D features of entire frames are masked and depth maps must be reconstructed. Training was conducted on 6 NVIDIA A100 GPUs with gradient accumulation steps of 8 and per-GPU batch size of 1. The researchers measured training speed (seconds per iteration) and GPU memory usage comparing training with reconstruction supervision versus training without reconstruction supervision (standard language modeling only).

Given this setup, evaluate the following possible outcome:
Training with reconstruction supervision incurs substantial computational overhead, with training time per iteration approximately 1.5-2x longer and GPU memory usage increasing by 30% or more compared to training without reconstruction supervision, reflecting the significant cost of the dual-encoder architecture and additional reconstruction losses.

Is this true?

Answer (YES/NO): NO